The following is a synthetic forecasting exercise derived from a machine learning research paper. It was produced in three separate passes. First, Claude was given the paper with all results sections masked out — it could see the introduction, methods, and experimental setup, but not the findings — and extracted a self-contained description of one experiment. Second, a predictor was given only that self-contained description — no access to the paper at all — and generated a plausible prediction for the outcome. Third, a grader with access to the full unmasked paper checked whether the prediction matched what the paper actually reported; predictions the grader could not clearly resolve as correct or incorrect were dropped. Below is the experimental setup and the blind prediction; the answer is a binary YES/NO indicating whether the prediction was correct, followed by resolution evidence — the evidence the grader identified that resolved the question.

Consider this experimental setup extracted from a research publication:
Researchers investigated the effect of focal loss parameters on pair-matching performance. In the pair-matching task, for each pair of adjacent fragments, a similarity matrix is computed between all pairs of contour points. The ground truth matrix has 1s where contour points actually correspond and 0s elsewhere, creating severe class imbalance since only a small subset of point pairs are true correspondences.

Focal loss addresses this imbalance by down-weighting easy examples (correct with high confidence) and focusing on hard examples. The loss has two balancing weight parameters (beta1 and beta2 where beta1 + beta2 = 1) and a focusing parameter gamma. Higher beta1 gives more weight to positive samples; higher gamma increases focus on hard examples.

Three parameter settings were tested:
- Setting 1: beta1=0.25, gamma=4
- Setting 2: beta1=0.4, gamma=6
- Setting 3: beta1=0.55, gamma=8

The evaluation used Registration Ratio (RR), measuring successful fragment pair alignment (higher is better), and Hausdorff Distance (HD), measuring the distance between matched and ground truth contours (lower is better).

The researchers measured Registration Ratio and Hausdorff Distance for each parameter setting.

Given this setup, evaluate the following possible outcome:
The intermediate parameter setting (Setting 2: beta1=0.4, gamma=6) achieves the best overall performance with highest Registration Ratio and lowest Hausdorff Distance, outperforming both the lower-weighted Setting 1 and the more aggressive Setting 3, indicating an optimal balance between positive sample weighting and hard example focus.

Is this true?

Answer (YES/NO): NO